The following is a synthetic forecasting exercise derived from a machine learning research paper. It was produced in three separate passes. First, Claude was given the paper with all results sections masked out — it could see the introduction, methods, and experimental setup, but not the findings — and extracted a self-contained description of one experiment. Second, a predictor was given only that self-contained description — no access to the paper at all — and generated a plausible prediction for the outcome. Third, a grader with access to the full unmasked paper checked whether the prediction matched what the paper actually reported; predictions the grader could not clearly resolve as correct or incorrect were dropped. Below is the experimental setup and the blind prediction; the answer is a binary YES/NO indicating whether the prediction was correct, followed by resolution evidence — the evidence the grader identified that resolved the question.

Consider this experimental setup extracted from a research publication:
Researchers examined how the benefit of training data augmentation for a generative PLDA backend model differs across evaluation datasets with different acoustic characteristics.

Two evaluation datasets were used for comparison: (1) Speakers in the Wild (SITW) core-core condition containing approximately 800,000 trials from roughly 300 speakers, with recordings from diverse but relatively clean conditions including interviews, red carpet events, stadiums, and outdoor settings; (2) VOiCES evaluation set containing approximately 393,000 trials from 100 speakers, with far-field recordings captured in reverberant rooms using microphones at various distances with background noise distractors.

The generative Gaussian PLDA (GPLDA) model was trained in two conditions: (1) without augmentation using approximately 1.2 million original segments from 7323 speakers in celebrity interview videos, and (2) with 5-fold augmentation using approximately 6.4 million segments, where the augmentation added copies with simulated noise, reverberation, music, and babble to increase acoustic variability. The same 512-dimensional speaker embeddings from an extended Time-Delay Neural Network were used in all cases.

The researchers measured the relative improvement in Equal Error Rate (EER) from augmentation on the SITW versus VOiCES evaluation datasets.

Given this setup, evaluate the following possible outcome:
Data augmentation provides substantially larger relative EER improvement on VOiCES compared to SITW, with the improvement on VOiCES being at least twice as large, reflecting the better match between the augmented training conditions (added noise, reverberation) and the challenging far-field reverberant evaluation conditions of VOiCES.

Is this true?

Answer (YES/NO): YES